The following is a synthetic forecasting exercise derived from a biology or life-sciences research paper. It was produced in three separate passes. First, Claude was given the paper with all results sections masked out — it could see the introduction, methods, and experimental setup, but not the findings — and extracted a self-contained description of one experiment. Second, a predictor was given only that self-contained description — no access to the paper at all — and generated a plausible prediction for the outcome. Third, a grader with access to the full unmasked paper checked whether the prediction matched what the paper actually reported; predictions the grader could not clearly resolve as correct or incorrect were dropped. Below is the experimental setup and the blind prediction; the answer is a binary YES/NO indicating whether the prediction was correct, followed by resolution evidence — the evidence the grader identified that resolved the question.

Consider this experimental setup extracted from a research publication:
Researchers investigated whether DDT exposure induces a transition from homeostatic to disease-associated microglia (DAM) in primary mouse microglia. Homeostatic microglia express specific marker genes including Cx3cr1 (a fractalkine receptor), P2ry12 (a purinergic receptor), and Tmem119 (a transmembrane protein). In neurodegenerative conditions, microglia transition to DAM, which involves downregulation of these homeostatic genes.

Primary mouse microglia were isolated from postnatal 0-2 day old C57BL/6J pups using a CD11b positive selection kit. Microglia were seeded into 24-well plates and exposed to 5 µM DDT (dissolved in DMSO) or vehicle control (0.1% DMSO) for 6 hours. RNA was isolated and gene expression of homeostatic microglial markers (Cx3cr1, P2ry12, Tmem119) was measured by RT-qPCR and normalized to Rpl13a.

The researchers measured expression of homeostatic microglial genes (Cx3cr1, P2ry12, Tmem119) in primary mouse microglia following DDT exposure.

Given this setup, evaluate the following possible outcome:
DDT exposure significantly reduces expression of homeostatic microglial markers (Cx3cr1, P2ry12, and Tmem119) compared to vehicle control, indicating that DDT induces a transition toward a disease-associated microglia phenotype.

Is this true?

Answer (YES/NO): YES